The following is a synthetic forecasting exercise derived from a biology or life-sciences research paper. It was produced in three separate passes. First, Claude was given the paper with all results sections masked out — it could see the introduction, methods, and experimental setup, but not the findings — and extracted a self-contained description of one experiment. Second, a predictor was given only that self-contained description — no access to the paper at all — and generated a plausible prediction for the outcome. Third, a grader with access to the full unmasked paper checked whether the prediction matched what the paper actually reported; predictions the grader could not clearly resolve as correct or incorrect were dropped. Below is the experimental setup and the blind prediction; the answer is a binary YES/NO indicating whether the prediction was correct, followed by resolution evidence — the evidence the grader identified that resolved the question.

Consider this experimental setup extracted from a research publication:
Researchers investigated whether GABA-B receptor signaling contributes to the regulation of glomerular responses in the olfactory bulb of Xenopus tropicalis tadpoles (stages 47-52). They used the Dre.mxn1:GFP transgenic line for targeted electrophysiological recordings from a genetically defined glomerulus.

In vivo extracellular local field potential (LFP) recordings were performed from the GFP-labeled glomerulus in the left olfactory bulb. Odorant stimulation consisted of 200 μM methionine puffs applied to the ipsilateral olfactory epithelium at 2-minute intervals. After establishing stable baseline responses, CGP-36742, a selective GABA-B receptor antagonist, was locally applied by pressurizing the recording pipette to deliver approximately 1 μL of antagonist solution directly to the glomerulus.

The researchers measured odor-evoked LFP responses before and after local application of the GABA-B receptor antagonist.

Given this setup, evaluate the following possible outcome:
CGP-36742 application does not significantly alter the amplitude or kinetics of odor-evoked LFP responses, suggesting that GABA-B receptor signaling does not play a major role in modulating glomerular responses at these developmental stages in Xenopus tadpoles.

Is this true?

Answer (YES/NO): YES